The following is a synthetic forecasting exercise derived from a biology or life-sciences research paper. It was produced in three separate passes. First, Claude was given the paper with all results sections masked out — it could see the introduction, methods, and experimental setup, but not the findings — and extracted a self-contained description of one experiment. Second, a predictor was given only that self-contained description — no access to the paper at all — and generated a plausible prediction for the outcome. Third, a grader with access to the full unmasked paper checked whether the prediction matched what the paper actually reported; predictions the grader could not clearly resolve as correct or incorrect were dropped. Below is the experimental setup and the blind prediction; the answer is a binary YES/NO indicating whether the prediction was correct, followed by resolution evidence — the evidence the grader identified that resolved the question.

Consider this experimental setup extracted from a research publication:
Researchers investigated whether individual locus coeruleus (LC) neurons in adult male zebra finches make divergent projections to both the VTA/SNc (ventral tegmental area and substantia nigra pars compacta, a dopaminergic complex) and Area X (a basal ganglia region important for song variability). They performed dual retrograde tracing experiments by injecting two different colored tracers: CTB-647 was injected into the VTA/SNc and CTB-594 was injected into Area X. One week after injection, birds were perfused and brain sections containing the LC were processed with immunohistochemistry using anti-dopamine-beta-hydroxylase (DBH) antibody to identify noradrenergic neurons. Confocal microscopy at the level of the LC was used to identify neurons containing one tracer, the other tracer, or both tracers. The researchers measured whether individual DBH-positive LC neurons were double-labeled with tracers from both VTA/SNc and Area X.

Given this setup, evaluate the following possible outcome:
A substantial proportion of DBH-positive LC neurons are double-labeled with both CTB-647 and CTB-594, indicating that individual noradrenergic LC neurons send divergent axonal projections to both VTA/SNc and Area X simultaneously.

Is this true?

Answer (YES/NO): YES